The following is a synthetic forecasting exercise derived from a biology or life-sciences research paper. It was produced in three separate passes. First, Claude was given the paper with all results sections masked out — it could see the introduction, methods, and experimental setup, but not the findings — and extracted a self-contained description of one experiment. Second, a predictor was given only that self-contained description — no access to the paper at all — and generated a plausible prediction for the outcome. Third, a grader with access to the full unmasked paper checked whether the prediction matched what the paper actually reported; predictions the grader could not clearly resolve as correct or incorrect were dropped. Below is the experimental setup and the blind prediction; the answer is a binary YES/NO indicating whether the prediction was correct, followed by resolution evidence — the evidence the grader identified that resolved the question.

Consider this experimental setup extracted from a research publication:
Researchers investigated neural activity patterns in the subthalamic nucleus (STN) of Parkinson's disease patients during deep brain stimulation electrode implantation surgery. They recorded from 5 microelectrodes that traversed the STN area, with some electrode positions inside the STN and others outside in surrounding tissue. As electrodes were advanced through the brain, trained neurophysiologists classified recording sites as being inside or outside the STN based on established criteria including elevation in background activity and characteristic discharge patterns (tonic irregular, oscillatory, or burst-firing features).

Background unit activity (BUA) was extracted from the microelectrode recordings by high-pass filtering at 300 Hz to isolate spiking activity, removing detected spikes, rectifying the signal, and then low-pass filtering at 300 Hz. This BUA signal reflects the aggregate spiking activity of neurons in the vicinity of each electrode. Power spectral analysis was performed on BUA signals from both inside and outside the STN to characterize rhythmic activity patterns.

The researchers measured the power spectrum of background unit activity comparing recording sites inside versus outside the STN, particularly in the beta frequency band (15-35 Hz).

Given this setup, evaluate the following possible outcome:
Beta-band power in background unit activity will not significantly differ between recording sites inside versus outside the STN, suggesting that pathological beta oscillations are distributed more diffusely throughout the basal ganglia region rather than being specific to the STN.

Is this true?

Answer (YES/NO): NO